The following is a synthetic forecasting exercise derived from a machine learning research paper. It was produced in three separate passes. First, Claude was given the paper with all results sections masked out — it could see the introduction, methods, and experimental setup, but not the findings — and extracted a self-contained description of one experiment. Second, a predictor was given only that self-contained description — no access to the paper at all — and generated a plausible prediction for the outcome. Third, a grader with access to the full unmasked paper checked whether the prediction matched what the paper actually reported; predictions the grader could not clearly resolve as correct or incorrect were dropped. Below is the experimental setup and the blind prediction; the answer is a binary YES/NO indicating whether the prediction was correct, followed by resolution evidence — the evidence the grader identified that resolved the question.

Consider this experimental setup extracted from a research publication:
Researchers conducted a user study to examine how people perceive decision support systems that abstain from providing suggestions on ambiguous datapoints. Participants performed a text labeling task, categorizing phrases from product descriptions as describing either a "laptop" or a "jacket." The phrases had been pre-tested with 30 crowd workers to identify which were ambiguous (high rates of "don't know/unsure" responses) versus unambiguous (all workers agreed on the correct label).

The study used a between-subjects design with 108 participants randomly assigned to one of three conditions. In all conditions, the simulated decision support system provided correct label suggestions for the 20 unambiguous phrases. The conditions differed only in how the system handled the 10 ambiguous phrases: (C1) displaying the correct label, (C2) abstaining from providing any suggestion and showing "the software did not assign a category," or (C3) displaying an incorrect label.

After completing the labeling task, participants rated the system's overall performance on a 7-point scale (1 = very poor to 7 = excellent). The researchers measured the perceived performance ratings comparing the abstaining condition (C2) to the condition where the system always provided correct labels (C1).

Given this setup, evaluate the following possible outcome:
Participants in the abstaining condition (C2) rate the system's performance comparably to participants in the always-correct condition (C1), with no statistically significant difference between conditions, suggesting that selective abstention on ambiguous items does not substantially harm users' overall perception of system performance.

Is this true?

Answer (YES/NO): YES